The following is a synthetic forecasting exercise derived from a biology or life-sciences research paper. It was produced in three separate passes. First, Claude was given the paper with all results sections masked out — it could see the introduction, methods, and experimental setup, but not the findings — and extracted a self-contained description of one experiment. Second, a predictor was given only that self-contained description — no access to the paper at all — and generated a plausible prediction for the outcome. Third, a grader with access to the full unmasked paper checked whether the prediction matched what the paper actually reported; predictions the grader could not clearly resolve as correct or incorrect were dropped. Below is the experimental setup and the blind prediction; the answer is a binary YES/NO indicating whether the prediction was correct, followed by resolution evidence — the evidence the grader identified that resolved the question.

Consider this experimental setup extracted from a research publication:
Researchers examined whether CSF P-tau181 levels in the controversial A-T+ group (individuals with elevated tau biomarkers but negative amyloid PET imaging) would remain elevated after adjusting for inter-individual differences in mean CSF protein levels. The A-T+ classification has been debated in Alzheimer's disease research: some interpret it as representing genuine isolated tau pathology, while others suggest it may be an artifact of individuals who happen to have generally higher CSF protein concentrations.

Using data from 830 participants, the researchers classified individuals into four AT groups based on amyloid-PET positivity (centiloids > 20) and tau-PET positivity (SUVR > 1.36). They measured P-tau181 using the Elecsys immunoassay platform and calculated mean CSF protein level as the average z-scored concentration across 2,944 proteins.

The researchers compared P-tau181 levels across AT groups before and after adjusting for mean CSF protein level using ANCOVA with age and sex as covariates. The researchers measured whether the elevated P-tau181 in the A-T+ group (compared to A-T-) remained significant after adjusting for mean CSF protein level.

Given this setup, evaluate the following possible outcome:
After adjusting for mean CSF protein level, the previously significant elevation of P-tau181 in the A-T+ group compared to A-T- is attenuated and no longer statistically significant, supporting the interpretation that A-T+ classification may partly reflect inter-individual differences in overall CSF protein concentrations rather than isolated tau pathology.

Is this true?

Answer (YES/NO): YES